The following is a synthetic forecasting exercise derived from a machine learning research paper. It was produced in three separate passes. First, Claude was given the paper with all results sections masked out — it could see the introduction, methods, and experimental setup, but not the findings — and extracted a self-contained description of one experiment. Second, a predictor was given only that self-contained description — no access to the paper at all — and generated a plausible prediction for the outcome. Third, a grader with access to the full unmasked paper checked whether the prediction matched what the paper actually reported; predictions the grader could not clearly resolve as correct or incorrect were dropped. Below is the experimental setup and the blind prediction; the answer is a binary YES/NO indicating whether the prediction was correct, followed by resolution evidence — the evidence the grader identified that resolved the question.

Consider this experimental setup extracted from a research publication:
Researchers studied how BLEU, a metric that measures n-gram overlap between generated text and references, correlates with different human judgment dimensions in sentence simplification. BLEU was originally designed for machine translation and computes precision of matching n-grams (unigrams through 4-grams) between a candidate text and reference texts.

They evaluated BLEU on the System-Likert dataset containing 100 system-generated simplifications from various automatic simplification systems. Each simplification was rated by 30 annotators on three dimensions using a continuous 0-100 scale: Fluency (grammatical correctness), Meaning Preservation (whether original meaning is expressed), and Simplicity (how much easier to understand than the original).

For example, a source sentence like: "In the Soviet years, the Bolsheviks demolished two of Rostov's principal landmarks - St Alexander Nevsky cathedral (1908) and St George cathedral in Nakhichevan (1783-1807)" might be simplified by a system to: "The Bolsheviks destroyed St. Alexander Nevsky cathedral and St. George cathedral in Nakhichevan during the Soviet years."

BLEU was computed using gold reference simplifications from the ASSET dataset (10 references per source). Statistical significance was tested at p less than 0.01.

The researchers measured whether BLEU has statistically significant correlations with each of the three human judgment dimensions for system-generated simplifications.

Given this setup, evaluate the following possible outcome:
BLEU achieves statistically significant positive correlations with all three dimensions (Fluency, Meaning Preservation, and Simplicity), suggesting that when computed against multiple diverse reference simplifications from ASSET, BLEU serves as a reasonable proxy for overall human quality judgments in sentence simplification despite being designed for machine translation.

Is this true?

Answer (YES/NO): YES